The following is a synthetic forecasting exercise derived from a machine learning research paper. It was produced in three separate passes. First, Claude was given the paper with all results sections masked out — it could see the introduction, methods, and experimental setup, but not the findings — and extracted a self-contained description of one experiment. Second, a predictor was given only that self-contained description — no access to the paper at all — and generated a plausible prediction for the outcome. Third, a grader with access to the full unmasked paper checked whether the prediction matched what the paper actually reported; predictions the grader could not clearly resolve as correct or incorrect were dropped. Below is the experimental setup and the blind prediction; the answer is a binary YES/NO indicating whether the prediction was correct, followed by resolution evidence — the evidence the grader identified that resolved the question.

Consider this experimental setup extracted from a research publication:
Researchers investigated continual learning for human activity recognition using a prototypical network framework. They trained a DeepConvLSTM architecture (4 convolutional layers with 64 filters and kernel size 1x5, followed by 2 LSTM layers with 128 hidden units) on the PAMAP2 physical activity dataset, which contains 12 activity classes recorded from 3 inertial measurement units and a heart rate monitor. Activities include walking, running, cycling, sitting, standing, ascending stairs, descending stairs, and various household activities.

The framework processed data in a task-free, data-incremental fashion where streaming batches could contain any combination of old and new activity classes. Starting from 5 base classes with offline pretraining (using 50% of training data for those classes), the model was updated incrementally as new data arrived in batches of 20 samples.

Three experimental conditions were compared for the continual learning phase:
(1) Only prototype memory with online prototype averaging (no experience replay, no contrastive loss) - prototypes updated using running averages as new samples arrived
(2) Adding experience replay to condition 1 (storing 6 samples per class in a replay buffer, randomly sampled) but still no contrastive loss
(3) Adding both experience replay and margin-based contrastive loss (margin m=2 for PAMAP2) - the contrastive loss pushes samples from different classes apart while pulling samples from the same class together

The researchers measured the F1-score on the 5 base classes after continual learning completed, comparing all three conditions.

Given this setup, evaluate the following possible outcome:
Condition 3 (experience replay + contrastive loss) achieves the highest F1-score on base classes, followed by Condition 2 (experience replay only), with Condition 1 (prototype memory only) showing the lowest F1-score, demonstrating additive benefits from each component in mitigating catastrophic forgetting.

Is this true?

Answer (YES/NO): YES